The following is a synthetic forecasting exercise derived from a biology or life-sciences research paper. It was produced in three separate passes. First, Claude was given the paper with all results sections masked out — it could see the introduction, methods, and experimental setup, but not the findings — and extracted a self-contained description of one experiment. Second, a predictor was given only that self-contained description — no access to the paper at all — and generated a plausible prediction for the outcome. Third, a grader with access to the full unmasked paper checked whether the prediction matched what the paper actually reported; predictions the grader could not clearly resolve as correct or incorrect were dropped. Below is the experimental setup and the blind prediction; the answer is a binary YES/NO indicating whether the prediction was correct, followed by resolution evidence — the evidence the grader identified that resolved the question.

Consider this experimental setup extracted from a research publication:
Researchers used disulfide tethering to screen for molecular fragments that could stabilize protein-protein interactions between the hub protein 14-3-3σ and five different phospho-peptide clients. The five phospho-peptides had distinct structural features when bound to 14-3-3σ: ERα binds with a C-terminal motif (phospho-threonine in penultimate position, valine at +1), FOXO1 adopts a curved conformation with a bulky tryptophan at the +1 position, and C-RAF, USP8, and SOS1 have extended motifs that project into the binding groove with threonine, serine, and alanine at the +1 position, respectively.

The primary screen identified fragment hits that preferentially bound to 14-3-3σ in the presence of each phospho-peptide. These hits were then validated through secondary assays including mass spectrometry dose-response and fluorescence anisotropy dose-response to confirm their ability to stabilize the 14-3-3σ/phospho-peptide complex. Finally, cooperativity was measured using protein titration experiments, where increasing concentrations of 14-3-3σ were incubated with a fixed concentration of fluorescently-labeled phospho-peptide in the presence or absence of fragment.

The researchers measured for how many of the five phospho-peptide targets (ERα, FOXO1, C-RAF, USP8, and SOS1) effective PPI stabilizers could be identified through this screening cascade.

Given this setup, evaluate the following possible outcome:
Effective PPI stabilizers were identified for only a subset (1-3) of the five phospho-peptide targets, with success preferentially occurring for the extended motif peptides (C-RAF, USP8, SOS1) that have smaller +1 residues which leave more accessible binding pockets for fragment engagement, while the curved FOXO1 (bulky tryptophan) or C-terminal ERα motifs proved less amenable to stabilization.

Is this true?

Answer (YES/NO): NO